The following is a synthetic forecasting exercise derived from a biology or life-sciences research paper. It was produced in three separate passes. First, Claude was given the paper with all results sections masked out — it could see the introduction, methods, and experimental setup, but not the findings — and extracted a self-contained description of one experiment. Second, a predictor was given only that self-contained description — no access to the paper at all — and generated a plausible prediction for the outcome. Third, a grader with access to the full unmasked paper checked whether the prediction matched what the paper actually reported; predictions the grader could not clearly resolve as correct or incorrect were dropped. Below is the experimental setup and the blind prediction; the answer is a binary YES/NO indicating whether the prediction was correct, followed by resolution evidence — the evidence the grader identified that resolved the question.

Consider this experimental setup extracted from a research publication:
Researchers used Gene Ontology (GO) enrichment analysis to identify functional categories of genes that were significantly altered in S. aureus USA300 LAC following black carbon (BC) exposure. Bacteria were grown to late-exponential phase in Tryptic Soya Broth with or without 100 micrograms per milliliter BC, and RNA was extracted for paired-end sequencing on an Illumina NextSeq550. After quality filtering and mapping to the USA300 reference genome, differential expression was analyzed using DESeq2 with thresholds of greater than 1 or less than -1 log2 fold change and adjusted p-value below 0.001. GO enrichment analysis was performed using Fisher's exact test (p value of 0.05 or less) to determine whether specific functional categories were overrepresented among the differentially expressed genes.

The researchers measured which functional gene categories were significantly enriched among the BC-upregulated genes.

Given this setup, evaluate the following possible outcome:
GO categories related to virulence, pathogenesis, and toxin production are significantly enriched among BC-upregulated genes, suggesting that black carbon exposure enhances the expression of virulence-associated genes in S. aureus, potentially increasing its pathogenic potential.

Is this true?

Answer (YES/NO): YES